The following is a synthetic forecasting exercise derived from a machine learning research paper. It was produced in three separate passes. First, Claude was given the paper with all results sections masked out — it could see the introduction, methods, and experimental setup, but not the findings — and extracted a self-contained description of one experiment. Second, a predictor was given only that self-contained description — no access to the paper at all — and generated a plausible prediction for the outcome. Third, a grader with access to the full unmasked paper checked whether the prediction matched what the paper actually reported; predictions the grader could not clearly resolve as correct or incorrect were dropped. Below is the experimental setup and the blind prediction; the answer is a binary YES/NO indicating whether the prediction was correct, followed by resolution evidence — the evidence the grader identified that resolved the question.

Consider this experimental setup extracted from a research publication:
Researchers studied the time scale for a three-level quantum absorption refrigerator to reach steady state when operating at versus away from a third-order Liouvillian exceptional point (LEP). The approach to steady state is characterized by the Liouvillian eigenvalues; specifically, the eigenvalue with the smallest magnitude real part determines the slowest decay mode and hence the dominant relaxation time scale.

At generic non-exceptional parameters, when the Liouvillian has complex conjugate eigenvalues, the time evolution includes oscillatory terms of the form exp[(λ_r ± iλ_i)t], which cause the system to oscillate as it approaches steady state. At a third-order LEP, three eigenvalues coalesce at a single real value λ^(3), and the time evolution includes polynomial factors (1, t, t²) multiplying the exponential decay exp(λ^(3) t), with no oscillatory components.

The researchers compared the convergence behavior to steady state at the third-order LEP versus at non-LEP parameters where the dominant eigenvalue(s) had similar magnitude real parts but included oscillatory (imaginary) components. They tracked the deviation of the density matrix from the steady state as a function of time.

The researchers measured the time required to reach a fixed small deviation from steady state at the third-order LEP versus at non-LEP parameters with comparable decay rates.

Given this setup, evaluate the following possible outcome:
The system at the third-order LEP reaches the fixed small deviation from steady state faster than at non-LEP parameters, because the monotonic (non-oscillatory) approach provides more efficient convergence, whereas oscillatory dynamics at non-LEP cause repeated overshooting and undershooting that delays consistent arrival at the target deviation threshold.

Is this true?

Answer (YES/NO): YES